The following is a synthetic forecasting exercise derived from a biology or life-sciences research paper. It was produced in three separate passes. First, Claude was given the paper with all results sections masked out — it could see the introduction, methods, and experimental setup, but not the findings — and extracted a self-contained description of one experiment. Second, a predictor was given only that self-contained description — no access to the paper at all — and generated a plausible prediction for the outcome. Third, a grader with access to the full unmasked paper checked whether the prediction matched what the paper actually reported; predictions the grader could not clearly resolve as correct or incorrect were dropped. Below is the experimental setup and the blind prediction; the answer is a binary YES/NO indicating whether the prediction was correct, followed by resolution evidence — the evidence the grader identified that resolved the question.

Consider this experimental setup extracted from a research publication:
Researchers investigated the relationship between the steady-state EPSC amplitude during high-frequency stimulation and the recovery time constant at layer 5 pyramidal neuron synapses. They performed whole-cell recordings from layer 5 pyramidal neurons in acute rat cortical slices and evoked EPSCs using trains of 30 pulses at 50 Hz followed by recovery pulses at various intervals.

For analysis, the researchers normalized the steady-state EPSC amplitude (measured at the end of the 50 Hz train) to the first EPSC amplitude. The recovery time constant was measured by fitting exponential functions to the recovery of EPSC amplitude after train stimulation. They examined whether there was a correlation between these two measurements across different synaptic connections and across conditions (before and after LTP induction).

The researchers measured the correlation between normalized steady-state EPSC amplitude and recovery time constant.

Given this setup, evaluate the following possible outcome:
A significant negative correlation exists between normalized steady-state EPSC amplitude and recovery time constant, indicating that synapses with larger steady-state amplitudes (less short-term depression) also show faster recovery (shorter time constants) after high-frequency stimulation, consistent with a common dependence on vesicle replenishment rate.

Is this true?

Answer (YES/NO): YES